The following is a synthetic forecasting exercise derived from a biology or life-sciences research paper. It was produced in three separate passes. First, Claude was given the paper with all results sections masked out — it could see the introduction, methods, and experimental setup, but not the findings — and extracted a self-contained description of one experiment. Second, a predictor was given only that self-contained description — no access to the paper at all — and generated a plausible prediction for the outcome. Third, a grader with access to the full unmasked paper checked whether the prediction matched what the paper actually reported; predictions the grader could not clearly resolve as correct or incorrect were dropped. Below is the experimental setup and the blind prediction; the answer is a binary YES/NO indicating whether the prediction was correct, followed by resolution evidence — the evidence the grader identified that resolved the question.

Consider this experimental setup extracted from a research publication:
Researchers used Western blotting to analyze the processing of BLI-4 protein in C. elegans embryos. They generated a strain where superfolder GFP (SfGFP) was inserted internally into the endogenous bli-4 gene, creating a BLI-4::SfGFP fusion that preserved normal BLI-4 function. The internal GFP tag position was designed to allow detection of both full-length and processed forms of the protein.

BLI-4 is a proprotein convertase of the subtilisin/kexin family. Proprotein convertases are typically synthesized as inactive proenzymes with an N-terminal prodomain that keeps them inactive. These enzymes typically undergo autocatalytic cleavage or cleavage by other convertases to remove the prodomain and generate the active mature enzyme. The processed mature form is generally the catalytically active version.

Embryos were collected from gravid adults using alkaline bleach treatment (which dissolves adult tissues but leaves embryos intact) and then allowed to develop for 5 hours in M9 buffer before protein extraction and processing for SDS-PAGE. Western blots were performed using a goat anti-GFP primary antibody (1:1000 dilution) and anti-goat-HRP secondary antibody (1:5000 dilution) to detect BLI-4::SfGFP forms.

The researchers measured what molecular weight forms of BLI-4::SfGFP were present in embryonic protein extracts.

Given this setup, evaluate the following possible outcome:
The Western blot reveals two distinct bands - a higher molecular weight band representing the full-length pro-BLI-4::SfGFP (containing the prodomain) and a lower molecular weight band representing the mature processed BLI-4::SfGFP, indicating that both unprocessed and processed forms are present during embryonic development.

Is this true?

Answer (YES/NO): NO